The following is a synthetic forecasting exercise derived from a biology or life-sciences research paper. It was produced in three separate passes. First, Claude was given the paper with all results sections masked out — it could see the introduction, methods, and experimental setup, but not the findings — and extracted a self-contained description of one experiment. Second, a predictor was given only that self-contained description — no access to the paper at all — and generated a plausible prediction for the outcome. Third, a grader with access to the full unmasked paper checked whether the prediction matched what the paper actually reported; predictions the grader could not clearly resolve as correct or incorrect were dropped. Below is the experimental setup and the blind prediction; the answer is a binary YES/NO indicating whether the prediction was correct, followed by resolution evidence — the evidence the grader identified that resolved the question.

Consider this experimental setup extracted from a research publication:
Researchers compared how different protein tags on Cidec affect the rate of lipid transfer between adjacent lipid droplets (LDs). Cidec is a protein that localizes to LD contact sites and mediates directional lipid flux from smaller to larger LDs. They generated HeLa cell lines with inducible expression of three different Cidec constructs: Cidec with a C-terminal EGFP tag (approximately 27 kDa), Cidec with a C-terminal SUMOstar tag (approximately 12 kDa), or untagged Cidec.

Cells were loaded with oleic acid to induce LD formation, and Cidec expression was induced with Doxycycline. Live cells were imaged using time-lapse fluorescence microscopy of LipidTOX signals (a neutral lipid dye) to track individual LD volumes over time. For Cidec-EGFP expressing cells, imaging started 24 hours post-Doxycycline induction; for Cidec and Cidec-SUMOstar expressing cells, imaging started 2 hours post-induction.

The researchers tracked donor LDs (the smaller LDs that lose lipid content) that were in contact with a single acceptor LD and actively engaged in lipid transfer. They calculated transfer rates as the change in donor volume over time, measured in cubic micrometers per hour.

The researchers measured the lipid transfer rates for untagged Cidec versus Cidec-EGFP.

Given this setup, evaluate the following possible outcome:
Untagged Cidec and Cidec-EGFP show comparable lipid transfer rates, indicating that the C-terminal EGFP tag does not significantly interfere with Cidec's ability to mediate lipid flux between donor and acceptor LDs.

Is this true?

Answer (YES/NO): NO